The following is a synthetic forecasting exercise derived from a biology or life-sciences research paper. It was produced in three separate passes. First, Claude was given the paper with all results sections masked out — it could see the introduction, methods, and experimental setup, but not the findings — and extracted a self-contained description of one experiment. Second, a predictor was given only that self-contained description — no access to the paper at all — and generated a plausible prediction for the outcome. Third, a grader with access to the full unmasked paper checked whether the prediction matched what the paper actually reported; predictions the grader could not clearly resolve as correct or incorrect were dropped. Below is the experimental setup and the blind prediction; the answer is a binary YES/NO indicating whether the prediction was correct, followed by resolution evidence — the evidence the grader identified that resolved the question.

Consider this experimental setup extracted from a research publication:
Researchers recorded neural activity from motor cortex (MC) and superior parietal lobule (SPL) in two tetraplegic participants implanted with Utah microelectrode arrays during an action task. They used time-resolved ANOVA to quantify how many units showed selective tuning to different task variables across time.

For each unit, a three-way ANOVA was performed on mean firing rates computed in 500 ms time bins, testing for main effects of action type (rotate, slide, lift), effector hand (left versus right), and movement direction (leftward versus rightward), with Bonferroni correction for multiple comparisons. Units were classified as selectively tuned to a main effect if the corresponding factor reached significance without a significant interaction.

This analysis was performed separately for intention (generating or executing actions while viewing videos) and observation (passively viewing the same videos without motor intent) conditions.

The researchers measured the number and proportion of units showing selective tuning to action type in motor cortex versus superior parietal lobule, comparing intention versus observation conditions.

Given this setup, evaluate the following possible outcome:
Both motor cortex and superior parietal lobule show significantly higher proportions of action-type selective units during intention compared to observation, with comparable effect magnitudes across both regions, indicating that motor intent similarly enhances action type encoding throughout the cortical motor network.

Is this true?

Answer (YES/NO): NO